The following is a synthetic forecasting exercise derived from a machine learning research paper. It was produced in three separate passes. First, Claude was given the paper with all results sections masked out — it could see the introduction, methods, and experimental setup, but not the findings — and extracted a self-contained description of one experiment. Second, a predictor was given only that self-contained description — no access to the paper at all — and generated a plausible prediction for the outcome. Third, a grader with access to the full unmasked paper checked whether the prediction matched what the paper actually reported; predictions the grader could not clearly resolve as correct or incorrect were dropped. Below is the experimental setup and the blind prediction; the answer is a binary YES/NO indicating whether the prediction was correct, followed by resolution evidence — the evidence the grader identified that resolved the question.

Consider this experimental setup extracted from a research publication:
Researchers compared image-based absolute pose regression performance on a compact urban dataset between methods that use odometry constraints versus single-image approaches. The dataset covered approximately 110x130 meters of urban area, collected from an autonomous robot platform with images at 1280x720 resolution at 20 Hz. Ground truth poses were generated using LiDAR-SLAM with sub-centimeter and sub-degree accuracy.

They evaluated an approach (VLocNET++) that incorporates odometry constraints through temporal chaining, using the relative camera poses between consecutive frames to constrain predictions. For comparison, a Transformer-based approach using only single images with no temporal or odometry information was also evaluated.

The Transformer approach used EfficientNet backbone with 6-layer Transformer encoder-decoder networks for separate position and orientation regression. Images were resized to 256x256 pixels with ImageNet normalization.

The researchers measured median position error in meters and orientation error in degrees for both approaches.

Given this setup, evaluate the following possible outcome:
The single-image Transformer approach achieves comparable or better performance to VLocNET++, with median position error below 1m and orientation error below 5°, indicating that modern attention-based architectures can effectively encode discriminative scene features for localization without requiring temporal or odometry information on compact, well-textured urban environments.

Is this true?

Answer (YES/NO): NO